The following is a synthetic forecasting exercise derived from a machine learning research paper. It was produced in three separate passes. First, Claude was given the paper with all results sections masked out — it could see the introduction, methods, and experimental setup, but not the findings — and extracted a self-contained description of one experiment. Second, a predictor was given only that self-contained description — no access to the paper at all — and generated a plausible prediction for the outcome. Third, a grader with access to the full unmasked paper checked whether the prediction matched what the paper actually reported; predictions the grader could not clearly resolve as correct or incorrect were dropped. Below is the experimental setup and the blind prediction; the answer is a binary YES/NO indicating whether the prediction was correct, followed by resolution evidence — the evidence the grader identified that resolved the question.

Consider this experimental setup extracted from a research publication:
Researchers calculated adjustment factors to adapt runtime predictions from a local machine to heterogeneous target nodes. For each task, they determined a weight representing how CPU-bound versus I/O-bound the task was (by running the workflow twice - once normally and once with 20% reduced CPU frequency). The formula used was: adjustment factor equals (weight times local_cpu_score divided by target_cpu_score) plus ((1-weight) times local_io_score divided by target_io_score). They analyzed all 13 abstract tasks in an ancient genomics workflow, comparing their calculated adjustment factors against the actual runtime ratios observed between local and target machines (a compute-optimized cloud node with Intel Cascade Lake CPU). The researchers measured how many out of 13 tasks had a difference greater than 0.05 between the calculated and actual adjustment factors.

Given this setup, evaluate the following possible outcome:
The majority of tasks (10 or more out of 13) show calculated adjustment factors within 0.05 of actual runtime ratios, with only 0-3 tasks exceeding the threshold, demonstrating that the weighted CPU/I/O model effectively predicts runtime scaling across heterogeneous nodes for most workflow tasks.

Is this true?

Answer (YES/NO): YES